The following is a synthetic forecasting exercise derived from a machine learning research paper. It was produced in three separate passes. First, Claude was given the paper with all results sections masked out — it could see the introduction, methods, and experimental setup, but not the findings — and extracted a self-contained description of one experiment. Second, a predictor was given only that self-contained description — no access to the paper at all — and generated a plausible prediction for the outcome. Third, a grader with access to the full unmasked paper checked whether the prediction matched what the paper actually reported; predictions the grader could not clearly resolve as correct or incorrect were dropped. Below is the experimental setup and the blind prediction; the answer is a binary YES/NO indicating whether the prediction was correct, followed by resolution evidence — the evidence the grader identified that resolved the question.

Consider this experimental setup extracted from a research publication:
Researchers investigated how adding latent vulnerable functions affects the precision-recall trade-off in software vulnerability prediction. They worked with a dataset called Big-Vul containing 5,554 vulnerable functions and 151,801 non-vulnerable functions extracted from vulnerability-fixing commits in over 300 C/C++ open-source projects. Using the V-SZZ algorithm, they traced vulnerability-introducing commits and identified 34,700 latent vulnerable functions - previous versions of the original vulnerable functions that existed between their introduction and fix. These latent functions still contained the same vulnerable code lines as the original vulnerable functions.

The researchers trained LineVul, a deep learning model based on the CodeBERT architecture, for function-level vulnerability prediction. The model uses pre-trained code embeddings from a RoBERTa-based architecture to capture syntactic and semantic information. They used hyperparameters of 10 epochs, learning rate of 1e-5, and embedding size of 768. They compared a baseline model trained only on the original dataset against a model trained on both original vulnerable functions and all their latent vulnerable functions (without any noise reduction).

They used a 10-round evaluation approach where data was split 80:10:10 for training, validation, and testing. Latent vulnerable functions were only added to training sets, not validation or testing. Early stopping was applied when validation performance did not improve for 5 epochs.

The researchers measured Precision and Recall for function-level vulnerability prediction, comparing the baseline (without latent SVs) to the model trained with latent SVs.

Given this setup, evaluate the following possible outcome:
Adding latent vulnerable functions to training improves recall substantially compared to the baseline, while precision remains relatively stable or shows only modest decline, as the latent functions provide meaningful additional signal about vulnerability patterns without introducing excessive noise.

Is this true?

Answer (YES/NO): NO